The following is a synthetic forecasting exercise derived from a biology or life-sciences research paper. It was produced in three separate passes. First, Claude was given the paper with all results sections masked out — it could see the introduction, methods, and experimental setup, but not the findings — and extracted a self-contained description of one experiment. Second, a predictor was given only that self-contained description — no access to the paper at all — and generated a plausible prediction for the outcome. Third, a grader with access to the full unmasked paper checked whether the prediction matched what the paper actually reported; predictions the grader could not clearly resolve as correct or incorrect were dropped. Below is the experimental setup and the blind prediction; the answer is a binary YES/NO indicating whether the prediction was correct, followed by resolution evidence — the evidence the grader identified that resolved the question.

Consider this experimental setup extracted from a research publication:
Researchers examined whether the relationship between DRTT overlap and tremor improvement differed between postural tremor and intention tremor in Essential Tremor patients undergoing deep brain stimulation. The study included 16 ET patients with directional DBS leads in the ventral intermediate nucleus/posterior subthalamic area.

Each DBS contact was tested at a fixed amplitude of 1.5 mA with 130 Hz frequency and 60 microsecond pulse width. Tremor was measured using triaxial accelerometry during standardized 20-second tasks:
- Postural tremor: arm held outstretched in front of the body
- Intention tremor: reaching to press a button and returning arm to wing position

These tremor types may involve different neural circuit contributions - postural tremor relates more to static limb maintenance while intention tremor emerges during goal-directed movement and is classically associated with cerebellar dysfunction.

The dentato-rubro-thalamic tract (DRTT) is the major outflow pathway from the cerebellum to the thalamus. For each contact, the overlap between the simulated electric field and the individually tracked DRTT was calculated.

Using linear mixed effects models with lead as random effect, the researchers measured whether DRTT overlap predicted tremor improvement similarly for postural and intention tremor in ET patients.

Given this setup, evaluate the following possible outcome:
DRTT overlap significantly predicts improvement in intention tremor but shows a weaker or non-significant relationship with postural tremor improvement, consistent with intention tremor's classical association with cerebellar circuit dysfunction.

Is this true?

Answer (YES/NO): NO